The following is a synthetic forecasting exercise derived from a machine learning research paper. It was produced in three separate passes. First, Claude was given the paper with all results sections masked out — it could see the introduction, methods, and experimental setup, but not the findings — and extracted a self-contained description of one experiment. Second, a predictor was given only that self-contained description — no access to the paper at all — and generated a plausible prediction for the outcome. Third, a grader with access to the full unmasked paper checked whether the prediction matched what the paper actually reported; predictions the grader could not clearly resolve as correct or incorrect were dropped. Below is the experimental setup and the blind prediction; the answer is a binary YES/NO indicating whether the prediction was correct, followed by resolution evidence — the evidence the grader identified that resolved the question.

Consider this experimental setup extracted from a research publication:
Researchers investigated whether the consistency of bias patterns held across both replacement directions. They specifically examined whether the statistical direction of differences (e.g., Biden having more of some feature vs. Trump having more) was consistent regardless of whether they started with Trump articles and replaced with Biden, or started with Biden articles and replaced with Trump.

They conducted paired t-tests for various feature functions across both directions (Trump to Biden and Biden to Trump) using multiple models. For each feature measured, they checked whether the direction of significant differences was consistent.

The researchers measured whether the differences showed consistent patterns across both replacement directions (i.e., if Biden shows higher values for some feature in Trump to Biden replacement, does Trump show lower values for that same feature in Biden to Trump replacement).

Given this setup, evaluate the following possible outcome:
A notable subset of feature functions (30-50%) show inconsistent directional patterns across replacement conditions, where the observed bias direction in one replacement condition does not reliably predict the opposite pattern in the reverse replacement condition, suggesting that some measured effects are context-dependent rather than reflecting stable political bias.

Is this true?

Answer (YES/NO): NO